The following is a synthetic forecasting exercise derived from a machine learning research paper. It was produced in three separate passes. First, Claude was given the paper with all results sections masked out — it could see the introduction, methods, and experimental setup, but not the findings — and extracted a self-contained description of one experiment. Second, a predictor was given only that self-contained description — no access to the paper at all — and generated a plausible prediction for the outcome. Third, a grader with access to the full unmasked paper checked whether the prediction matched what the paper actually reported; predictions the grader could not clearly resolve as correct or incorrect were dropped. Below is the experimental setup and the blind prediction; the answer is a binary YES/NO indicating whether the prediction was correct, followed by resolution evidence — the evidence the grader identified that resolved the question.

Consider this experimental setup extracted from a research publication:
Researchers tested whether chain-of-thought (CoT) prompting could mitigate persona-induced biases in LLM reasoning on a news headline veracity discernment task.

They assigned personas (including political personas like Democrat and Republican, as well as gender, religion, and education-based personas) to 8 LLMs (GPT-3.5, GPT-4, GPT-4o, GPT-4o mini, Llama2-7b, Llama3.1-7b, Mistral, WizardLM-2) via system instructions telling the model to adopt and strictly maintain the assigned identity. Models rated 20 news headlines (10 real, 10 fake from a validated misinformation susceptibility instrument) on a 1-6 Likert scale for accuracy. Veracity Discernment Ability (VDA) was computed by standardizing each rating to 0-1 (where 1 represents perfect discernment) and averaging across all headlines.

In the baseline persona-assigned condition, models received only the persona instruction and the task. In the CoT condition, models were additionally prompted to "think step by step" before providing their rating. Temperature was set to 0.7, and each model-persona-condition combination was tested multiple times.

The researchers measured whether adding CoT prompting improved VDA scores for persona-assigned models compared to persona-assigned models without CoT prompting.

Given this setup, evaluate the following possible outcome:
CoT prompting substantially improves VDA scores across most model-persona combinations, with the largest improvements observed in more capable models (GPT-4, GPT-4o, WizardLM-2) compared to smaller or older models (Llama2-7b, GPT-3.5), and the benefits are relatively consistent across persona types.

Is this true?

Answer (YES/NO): NO